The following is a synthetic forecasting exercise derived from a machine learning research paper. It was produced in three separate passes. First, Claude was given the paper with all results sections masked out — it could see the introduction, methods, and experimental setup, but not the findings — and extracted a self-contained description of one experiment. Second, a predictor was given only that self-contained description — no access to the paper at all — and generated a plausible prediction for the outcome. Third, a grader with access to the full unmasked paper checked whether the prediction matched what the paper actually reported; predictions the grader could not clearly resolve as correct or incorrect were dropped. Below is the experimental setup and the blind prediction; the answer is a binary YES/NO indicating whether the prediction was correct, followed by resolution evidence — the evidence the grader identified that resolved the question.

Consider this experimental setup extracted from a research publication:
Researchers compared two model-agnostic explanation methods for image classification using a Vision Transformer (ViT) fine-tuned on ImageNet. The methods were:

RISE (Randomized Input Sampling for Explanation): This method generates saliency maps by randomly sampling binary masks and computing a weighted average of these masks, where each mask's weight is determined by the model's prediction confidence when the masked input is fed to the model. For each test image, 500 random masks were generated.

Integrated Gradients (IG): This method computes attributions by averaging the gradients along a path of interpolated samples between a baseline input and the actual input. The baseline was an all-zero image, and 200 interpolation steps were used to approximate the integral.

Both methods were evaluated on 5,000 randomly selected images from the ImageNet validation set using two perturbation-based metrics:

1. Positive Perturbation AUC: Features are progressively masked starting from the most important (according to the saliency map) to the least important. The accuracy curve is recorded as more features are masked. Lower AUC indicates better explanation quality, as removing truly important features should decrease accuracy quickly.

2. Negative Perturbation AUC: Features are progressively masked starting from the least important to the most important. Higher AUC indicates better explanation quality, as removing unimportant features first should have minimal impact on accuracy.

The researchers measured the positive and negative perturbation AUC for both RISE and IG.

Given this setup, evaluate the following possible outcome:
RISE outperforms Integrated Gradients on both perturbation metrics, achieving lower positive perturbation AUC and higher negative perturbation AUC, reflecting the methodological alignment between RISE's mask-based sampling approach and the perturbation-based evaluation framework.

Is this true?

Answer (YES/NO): YES